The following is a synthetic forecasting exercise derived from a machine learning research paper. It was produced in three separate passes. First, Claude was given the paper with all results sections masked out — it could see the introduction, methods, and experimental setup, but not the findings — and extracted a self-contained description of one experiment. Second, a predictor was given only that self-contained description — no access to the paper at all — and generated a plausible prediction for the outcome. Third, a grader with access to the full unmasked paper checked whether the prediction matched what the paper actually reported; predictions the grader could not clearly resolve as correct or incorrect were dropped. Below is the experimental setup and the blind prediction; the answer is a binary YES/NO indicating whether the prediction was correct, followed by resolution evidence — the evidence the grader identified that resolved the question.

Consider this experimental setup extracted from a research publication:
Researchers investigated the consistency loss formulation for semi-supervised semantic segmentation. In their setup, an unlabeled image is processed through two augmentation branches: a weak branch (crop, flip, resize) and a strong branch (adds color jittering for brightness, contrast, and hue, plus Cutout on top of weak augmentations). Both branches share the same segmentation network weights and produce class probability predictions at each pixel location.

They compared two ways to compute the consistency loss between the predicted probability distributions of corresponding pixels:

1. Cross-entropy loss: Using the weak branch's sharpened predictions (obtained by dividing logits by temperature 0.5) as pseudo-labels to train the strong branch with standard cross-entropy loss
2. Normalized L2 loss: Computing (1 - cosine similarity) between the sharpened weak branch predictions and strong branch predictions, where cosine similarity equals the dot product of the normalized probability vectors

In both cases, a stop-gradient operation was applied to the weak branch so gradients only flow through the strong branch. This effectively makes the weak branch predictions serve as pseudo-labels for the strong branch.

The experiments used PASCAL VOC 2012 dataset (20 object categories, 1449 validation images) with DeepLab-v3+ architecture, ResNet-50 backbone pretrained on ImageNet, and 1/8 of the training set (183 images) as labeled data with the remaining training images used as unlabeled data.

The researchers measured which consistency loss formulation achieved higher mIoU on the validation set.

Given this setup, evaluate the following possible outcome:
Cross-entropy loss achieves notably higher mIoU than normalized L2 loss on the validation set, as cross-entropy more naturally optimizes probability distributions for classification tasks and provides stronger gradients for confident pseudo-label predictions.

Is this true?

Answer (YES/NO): NO